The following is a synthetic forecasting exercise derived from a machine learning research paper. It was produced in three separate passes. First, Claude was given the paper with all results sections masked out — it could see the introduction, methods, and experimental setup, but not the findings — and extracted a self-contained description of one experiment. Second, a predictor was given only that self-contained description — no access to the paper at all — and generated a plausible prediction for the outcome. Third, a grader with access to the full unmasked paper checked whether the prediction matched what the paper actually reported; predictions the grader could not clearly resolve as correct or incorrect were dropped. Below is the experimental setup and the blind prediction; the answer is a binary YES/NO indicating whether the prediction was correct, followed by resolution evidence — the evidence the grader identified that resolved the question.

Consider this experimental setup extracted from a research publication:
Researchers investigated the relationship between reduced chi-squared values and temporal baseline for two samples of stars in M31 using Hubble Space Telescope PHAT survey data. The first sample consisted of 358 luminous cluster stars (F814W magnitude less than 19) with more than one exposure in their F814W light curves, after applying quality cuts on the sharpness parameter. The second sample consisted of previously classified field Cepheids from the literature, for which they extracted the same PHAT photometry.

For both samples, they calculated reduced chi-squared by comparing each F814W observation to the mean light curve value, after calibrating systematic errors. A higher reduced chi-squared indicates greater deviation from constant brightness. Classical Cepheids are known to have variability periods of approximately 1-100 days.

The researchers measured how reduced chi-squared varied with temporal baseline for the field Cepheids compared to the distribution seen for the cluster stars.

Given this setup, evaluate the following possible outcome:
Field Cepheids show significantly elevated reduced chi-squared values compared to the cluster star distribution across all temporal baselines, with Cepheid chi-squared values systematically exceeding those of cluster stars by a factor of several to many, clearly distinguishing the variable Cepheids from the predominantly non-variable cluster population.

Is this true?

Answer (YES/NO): NO